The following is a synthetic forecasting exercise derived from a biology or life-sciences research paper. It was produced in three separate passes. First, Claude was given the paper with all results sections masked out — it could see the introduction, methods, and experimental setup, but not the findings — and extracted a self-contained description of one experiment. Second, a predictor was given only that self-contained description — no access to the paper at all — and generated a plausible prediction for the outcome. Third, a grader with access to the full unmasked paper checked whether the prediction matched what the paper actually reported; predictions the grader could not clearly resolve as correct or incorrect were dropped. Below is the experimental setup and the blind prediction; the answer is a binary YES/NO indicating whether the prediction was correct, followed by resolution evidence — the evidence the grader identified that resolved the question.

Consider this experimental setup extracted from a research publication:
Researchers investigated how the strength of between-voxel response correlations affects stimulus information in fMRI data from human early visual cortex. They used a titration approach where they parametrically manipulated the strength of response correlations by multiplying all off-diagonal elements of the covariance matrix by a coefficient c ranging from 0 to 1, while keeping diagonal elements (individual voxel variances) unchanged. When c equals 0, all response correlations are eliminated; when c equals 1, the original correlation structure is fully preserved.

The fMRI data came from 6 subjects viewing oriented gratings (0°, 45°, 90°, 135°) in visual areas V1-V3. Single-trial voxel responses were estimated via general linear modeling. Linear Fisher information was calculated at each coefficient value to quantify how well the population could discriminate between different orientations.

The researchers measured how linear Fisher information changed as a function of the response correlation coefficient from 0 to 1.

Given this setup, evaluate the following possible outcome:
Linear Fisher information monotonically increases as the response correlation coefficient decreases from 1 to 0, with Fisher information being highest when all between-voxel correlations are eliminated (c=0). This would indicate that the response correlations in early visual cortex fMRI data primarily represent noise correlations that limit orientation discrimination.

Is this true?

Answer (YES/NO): NO